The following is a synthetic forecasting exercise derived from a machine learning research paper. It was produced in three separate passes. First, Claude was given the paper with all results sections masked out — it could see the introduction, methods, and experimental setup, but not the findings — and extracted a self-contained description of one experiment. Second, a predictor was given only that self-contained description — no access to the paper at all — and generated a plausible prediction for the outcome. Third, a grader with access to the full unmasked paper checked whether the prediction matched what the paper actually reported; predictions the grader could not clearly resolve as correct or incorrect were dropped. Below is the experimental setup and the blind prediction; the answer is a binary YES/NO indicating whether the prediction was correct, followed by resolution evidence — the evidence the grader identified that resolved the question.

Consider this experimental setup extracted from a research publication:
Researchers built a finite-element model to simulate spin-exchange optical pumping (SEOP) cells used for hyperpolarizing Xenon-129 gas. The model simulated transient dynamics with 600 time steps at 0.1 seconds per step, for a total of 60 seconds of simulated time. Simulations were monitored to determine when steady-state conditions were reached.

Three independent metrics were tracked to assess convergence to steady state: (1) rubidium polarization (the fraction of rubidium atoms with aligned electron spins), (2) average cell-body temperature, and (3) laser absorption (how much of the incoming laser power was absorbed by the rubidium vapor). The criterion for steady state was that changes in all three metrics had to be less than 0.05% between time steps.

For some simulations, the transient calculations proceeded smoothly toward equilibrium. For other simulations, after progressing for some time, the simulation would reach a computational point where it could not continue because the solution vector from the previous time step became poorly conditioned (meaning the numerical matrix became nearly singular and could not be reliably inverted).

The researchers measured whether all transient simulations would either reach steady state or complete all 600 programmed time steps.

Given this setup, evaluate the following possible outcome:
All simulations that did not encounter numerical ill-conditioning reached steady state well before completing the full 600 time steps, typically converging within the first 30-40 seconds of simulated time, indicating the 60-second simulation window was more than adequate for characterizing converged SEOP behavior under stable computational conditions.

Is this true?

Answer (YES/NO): NO